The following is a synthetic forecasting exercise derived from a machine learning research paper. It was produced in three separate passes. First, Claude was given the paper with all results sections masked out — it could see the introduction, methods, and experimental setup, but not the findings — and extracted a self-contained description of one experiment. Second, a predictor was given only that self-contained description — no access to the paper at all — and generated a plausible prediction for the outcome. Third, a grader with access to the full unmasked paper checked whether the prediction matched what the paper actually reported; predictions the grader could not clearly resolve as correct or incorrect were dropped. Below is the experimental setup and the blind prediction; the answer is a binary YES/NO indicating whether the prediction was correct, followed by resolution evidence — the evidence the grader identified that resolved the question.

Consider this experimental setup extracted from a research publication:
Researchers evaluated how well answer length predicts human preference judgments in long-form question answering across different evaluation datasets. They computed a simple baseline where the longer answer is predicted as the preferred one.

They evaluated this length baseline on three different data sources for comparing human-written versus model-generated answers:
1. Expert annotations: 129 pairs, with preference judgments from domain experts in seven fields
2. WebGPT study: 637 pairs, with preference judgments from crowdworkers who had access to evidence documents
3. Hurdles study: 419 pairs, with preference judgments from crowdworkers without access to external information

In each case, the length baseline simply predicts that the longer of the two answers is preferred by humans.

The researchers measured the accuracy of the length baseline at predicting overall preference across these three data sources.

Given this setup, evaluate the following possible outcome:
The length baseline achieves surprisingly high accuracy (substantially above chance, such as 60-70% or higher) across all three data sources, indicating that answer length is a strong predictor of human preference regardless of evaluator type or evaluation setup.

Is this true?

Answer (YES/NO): NO